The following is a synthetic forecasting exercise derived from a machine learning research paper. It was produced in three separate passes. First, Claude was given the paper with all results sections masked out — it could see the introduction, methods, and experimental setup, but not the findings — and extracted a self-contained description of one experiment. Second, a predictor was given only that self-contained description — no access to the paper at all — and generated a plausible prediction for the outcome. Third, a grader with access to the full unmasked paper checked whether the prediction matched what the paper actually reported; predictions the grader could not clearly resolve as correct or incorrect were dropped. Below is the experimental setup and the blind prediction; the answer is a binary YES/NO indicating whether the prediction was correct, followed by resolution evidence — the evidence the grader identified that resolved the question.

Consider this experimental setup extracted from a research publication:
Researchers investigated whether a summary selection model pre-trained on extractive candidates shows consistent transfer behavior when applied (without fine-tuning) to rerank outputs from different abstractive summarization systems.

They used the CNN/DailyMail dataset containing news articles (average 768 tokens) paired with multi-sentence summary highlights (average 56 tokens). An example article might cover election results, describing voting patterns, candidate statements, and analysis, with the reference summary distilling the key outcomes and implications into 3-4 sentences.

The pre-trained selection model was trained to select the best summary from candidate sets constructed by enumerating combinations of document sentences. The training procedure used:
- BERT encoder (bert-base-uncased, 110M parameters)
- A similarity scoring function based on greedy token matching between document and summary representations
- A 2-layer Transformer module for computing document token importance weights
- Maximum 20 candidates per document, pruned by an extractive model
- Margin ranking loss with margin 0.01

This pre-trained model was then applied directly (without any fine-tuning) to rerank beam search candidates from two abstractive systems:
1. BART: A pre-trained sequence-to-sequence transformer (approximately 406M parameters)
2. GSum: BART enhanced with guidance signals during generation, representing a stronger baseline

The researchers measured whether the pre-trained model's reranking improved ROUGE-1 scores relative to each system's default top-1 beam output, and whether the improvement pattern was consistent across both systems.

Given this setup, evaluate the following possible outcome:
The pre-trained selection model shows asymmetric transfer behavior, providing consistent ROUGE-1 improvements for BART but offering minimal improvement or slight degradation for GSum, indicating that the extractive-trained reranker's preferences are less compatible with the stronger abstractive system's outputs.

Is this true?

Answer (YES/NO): YES